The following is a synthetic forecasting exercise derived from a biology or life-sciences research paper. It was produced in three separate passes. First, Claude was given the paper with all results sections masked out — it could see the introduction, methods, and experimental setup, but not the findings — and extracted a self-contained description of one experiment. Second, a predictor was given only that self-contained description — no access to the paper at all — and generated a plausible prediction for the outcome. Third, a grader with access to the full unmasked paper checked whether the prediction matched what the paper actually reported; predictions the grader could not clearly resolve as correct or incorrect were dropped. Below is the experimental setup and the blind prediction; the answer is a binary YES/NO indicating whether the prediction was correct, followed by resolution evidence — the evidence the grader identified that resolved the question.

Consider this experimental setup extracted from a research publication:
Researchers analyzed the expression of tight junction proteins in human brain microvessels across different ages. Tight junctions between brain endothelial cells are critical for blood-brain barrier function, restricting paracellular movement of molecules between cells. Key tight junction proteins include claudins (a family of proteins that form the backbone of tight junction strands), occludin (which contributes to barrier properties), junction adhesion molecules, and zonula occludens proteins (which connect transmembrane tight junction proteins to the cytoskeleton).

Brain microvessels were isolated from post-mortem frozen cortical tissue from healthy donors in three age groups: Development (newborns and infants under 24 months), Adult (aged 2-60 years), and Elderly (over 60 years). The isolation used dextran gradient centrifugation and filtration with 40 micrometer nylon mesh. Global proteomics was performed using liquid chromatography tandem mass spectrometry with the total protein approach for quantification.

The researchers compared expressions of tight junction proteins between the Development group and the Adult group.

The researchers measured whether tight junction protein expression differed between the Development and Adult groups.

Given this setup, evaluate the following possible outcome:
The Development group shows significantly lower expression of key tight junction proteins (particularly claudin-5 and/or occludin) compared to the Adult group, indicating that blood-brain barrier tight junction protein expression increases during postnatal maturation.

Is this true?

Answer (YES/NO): NO